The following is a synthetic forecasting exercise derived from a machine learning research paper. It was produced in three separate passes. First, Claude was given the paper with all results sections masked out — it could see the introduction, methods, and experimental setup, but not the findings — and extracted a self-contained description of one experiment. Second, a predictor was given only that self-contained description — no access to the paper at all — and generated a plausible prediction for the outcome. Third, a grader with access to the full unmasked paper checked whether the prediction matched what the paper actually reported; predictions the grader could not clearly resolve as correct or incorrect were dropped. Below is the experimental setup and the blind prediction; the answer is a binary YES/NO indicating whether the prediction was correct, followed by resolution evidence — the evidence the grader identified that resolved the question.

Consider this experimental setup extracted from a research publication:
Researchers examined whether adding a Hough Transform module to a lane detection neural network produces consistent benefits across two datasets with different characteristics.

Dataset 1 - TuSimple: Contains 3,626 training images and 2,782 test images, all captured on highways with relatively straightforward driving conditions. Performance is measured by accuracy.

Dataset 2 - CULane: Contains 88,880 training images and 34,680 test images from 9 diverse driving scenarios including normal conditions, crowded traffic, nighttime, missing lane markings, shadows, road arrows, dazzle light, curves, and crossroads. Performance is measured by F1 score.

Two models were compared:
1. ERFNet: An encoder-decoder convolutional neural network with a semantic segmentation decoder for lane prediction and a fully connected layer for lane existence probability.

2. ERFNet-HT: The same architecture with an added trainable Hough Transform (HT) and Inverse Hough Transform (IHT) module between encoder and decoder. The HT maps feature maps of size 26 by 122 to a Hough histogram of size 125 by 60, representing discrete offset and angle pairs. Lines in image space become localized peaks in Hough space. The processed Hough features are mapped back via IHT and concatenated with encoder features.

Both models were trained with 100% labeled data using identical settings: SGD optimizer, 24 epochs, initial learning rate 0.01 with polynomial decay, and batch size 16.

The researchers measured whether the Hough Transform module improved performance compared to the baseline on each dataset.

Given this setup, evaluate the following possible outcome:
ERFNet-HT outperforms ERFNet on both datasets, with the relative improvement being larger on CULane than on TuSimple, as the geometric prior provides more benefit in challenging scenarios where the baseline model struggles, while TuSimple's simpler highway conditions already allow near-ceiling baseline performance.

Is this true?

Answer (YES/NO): NO